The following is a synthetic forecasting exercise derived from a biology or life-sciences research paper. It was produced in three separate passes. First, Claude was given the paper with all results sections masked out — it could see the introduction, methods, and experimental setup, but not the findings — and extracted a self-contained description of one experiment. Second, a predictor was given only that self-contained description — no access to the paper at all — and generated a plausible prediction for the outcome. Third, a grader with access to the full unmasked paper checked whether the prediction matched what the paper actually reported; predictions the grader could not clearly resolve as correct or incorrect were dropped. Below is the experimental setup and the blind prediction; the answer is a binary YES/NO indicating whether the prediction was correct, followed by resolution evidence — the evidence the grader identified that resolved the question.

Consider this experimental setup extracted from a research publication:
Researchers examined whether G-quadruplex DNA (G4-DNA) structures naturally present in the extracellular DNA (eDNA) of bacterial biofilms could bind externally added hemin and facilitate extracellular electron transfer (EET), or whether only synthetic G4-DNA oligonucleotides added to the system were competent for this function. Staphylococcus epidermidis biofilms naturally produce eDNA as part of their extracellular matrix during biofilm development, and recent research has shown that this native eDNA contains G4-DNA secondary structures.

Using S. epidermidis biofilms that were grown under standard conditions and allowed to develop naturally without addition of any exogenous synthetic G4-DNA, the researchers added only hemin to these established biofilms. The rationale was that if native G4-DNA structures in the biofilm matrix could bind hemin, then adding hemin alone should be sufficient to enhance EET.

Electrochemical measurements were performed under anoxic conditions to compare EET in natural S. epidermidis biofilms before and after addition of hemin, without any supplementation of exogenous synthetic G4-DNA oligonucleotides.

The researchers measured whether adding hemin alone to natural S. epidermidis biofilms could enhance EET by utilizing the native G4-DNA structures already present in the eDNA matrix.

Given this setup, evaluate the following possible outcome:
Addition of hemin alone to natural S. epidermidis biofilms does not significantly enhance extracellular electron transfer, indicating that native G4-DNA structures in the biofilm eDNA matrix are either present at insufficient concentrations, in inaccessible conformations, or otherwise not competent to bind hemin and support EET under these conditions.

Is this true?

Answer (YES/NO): NO